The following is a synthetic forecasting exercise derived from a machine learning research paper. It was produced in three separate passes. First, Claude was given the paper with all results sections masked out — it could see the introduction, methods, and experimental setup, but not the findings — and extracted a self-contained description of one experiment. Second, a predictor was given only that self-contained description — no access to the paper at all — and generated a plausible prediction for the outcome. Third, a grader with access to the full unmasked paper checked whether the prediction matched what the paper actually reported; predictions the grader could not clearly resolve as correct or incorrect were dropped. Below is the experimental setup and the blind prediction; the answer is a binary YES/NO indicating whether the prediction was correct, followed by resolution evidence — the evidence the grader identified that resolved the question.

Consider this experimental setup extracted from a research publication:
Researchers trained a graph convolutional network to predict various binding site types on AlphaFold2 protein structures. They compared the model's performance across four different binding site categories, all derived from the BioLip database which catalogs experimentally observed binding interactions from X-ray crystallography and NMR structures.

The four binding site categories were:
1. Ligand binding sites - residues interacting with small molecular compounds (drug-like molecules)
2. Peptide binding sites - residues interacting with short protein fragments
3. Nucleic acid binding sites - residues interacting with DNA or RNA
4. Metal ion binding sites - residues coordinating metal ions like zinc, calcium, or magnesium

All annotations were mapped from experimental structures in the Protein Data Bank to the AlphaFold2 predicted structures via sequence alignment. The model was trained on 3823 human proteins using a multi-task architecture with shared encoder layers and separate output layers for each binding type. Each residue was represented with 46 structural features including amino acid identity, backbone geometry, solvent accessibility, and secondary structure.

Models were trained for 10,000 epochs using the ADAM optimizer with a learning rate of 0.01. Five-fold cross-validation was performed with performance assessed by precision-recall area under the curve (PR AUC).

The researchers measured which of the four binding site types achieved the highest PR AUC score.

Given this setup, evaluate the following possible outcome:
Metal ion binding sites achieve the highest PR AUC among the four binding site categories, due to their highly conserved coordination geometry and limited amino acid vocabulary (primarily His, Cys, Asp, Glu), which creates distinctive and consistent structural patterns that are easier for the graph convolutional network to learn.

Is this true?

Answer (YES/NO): YES